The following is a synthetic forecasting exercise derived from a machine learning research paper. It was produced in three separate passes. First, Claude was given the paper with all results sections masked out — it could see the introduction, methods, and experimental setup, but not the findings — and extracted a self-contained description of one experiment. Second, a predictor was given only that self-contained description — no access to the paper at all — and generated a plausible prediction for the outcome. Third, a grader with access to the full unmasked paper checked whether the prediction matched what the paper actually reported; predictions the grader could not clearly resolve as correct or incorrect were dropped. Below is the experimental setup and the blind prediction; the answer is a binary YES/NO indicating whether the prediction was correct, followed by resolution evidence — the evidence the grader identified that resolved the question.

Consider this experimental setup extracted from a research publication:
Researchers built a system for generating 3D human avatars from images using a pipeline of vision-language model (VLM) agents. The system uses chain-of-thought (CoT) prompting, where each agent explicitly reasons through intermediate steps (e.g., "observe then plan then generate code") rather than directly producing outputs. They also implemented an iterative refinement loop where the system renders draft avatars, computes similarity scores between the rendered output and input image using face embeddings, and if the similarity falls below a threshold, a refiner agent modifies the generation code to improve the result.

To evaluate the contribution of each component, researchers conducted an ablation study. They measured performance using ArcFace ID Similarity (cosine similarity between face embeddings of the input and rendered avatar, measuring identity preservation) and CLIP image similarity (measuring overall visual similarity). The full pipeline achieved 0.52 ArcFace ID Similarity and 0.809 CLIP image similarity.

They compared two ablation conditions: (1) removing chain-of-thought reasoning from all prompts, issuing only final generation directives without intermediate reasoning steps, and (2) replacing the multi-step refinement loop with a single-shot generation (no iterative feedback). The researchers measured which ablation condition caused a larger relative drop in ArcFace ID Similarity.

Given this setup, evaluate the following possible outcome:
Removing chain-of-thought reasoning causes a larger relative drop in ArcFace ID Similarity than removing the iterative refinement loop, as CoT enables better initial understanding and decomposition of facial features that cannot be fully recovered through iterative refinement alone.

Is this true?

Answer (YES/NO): NO